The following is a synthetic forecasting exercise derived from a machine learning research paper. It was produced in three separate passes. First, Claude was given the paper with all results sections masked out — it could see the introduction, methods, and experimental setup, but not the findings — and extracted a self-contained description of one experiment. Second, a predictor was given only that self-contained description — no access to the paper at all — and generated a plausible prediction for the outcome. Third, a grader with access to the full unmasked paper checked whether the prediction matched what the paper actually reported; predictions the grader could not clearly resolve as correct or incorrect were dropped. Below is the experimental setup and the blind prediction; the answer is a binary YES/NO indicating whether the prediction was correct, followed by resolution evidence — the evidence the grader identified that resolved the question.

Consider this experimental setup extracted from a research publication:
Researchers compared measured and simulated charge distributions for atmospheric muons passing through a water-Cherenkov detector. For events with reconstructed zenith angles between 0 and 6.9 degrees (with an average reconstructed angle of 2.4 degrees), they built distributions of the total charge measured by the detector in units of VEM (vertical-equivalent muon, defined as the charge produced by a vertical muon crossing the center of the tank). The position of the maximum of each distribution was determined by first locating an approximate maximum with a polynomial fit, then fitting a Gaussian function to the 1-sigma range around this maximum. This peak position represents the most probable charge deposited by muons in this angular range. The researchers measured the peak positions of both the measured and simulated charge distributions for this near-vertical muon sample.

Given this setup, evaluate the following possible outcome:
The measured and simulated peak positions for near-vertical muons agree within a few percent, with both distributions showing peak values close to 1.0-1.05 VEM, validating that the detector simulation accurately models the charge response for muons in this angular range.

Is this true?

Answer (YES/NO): YES